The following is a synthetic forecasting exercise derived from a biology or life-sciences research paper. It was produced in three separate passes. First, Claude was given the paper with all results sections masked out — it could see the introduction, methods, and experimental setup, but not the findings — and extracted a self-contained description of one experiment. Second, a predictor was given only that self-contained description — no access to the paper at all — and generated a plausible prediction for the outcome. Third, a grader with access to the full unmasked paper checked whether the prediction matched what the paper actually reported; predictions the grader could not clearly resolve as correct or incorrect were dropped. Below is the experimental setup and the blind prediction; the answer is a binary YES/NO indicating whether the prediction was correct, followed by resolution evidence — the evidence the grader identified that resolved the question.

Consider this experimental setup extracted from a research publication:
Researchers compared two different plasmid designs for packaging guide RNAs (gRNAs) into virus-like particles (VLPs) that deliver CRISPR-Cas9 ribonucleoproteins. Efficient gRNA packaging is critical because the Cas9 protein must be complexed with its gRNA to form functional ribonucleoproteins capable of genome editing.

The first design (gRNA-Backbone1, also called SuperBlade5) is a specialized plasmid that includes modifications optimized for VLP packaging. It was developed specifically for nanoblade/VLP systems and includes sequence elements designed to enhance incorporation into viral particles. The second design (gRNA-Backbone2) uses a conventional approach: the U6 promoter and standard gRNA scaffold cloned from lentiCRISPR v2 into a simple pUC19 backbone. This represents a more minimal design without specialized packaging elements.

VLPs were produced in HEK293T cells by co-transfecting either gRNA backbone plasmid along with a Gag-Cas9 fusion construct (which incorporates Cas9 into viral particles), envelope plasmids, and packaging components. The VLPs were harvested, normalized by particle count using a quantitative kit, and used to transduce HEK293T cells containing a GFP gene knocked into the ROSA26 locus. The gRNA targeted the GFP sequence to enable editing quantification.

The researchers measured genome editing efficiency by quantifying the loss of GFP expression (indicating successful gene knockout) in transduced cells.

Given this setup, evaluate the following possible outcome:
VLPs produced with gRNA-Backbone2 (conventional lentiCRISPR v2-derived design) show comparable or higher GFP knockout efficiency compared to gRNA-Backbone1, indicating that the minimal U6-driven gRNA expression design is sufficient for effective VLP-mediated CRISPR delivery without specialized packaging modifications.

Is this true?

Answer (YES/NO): NO